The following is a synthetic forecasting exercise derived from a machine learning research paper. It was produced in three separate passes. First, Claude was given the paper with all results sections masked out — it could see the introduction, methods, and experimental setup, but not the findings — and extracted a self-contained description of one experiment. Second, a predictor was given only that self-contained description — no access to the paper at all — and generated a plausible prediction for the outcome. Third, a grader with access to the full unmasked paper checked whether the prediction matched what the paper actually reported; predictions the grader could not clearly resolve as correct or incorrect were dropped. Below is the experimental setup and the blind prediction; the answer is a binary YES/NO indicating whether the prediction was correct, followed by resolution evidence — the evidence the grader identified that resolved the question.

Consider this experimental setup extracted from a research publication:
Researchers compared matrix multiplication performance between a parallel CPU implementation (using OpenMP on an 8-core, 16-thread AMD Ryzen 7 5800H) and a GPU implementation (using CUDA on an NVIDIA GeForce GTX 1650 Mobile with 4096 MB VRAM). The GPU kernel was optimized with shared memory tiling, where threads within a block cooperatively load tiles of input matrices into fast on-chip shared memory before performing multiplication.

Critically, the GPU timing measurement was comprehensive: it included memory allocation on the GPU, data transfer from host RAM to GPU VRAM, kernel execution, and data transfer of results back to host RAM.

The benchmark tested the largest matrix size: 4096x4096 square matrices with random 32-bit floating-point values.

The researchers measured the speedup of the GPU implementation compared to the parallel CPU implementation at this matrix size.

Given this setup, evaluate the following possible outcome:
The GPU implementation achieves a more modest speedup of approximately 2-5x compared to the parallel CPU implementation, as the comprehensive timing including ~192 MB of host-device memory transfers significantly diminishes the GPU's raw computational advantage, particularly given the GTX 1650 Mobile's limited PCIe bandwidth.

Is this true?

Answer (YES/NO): NO